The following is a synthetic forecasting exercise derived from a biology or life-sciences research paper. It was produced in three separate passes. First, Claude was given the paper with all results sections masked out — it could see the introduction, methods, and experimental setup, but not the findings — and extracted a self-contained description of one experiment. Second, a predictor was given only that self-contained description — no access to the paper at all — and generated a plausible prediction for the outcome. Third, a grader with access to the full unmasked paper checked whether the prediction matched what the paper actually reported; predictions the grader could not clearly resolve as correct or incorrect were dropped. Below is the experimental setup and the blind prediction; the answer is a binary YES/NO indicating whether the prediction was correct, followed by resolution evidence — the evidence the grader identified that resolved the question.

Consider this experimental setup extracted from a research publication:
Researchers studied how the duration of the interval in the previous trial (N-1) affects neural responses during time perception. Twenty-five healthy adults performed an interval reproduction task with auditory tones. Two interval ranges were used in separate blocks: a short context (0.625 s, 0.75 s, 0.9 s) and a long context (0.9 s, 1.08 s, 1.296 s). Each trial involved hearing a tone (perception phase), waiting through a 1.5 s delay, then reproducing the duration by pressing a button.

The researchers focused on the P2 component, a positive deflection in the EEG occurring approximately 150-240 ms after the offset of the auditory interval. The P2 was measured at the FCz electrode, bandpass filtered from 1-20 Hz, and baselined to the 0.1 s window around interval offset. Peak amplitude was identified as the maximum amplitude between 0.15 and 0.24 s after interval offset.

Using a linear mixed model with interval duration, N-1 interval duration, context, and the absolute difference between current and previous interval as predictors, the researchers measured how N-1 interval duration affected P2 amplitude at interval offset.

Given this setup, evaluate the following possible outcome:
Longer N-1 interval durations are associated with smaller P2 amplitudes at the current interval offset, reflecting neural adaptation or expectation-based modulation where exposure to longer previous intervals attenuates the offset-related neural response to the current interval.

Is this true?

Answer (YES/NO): YES